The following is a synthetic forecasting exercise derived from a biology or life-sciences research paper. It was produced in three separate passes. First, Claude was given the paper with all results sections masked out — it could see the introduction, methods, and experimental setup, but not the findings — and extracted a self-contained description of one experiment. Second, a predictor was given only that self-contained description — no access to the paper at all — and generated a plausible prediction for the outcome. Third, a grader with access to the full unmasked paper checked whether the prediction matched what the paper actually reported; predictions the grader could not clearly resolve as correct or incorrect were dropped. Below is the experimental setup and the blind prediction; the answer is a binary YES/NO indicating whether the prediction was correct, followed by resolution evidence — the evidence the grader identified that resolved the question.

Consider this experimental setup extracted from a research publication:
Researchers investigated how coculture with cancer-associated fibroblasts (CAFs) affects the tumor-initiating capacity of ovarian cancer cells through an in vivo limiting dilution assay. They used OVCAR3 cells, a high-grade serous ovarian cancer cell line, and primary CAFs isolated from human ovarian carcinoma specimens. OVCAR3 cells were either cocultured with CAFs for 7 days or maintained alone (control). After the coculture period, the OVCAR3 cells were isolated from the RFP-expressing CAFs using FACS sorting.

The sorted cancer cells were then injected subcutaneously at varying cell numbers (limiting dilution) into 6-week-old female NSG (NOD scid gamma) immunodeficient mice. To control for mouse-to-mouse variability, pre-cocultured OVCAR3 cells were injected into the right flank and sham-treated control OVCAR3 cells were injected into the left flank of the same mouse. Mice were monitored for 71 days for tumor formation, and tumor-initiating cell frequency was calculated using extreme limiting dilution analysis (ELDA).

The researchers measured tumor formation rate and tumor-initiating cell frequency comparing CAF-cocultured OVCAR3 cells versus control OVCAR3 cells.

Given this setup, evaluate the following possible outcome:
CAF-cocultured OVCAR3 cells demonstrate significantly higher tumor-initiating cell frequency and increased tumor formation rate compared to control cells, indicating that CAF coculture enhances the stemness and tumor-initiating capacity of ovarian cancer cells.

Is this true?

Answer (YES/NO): YES